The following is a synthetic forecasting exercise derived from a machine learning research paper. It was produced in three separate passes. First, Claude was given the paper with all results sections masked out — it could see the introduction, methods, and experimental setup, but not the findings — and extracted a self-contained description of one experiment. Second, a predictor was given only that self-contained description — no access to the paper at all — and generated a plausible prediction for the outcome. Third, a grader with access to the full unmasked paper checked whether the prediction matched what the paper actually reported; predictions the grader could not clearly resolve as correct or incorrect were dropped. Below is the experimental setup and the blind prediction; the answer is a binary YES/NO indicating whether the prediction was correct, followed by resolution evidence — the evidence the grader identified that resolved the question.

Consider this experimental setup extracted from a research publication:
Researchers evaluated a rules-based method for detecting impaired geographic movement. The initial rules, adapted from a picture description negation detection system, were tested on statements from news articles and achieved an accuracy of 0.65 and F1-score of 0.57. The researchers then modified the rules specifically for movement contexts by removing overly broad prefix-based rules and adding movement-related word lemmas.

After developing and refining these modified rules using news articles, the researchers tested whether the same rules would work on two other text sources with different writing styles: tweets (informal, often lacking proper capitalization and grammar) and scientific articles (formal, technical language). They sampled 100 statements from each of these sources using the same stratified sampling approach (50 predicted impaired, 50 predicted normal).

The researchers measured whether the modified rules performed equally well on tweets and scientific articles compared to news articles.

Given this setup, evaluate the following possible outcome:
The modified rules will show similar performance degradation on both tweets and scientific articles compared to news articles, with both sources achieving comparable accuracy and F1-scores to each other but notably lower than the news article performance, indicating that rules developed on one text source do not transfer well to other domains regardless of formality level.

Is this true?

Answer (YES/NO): NO